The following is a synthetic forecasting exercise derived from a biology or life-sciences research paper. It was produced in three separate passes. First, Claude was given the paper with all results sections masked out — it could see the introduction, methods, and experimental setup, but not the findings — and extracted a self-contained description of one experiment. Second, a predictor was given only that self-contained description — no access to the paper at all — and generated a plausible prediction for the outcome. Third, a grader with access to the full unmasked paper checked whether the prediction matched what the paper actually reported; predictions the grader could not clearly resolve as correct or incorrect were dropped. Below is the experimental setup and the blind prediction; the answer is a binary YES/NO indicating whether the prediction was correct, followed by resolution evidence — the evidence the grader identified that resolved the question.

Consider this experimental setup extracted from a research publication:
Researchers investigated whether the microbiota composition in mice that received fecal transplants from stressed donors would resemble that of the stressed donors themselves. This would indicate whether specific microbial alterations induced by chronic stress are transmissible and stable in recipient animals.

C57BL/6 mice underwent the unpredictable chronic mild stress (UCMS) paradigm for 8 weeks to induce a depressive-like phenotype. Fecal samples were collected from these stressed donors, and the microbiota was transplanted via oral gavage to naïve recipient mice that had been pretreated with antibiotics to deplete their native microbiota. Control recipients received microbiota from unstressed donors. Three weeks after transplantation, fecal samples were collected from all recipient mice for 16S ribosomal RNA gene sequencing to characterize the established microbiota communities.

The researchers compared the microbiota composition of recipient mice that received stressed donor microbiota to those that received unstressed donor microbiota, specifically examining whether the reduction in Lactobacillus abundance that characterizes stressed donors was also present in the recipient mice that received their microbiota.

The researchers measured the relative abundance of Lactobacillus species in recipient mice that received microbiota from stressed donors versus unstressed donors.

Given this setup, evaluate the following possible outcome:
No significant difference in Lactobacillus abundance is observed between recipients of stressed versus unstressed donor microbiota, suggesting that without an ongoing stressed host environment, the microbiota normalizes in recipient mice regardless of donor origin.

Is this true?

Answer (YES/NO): NO